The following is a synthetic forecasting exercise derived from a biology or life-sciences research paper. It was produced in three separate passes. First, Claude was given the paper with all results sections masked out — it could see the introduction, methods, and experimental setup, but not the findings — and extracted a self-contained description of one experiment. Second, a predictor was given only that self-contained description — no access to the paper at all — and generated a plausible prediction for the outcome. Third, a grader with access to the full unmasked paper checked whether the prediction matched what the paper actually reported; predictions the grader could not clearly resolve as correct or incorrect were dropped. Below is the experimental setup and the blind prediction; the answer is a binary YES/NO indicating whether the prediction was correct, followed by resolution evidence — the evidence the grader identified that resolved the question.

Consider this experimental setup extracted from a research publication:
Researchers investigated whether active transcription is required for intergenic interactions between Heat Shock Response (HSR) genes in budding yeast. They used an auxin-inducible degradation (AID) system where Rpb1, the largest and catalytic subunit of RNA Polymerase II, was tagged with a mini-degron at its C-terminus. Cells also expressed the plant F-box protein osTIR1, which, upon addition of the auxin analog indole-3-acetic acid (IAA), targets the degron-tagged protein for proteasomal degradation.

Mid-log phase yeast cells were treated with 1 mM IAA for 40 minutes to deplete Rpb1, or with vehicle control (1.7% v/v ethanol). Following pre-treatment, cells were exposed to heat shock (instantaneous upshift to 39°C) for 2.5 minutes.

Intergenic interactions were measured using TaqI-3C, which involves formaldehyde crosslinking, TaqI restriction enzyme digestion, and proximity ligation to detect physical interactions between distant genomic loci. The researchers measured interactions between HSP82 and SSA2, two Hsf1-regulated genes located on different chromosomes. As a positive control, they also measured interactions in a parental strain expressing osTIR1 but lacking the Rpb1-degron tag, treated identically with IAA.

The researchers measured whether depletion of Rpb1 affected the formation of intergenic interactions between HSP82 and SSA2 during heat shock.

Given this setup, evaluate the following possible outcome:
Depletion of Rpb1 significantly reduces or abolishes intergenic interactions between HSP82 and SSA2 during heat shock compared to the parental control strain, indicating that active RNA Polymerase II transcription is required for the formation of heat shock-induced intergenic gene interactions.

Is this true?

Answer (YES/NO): YES